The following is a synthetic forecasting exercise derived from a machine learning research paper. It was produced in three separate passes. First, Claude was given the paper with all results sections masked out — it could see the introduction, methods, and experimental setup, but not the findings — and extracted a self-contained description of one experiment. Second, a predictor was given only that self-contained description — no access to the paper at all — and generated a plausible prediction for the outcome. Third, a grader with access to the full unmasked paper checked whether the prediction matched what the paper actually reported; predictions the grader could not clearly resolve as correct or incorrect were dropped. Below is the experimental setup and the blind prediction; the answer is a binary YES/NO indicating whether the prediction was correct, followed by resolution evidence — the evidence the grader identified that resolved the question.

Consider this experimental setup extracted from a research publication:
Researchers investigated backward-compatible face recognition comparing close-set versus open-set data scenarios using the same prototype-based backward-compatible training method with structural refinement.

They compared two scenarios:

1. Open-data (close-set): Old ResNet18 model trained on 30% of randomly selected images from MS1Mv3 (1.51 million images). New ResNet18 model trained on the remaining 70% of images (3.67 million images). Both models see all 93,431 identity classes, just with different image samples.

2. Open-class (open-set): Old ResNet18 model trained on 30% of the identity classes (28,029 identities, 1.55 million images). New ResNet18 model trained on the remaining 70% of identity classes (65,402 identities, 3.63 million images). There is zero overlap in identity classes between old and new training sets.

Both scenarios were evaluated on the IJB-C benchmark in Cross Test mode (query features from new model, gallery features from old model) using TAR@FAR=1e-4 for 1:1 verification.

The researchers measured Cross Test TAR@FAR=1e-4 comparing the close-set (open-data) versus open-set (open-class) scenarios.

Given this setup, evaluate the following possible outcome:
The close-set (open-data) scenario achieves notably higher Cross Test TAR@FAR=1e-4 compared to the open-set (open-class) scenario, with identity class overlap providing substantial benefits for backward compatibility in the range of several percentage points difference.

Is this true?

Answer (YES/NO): NO